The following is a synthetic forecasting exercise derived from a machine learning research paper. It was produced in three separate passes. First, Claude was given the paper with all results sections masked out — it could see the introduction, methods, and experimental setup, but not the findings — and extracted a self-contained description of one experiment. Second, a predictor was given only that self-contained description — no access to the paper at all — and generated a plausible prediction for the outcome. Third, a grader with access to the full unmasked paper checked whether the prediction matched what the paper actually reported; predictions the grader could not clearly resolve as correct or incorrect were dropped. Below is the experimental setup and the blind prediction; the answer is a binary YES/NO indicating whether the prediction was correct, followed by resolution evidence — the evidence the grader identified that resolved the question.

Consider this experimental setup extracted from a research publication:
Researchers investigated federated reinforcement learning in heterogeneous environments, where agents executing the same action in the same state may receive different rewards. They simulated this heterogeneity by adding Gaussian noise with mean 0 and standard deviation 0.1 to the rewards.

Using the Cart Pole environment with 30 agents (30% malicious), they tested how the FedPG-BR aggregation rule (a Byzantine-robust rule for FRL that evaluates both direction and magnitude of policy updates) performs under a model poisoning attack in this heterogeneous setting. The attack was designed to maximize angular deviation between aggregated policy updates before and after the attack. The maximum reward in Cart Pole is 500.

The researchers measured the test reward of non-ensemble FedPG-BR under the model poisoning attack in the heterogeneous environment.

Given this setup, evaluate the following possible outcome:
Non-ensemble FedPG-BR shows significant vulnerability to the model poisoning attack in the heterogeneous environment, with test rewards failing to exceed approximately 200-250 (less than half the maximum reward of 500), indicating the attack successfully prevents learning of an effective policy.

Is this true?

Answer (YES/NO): NO